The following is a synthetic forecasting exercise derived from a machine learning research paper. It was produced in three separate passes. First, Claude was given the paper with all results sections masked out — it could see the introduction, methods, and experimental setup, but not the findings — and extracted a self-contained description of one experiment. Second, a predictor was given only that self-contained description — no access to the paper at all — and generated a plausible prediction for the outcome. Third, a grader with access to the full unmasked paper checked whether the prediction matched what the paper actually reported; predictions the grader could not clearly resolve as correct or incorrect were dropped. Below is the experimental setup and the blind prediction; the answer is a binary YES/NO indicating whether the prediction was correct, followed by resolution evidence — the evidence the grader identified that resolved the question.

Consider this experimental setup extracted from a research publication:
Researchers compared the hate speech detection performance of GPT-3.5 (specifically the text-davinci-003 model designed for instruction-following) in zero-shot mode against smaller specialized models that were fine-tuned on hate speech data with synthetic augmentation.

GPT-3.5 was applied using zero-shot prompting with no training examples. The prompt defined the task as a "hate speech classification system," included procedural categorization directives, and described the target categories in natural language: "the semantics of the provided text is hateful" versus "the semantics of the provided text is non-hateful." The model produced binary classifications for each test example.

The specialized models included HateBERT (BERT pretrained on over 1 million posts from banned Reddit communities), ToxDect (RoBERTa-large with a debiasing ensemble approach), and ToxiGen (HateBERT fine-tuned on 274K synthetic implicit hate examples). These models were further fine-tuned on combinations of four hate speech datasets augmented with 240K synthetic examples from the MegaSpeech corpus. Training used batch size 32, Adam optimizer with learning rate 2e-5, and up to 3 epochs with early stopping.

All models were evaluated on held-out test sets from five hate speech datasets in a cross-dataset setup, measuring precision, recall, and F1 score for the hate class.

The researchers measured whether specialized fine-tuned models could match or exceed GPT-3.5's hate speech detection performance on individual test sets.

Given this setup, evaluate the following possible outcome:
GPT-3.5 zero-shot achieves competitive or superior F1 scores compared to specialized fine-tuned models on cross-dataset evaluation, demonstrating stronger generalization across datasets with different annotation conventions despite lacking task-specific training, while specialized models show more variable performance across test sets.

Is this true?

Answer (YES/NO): YES